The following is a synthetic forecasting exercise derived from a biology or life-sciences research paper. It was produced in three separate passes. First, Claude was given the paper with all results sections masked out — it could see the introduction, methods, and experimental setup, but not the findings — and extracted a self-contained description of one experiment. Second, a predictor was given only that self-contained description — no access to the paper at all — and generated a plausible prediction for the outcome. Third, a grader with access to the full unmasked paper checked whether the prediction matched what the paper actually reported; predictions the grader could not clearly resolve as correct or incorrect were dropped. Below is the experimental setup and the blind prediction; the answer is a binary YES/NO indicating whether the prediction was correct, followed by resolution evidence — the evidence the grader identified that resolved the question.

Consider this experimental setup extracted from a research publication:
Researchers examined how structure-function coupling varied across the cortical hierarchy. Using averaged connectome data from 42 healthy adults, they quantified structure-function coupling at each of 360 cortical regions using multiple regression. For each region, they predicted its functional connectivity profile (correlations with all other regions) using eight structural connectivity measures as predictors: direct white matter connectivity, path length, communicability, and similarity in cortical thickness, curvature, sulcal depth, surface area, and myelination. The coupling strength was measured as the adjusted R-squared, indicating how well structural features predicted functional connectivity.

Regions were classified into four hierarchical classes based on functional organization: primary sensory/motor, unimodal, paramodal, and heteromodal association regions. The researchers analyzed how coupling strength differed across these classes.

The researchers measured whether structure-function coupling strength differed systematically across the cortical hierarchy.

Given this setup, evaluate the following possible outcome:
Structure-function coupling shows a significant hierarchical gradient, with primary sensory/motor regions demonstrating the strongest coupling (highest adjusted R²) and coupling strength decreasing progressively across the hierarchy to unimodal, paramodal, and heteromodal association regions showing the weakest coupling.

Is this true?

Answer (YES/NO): YES